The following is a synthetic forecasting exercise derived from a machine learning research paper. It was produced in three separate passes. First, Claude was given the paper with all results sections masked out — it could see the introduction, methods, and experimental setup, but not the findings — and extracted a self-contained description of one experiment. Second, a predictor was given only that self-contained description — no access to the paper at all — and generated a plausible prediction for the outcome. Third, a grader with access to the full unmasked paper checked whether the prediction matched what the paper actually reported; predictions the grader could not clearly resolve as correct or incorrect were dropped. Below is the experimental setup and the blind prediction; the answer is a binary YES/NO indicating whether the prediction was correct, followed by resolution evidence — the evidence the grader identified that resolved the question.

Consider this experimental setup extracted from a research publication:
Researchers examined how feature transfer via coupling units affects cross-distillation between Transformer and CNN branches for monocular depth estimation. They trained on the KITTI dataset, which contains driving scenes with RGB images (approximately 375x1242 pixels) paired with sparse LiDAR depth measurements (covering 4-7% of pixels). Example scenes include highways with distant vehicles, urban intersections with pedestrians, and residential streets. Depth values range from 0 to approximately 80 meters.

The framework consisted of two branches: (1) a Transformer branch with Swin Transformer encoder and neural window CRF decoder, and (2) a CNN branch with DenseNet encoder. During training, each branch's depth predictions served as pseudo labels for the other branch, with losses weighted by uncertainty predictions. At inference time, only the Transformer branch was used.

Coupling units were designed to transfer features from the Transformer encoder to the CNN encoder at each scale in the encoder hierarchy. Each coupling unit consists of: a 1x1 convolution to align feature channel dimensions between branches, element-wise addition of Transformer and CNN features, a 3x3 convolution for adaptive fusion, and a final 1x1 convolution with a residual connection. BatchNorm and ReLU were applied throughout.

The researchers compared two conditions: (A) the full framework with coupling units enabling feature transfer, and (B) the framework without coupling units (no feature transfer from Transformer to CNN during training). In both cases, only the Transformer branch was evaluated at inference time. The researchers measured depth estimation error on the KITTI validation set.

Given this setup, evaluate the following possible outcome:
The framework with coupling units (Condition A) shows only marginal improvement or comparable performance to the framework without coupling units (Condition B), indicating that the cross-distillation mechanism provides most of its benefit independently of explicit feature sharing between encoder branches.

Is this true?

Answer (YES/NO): YES